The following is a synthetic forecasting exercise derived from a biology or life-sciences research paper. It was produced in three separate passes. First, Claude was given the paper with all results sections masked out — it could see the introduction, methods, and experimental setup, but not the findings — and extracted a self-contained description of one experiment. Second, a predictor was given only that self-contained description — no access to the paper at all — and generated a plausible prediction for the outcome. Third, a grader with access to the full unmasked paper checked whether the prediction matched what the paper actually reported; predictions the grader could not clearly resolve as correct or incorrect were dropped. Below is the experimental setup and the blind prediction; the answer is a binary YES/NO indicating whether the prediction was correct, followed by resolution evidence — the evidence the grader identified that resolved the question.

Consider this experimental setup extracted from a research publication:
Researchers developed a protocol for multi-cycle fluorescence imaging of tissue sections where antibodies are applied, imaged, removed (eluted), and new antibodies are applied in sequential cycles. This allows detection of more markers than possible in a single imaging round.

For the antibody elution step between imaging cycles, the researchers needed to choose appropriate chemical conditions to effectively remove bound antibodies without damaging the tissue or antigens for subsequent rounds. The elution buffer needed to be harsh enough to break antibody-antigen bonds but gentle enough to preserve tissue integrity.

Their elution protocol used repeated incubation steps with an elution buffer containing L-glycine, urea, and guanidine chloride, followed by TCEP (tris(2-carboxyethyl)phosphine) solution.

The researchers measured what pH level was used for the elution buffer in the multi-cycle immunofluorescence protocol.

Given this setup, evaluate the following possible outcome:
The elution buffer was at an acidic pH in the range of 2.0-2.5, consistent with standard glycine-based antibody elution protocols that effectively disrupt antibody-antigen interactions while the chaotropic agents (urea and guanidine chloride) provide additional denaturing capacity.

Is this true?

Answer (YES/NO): YES